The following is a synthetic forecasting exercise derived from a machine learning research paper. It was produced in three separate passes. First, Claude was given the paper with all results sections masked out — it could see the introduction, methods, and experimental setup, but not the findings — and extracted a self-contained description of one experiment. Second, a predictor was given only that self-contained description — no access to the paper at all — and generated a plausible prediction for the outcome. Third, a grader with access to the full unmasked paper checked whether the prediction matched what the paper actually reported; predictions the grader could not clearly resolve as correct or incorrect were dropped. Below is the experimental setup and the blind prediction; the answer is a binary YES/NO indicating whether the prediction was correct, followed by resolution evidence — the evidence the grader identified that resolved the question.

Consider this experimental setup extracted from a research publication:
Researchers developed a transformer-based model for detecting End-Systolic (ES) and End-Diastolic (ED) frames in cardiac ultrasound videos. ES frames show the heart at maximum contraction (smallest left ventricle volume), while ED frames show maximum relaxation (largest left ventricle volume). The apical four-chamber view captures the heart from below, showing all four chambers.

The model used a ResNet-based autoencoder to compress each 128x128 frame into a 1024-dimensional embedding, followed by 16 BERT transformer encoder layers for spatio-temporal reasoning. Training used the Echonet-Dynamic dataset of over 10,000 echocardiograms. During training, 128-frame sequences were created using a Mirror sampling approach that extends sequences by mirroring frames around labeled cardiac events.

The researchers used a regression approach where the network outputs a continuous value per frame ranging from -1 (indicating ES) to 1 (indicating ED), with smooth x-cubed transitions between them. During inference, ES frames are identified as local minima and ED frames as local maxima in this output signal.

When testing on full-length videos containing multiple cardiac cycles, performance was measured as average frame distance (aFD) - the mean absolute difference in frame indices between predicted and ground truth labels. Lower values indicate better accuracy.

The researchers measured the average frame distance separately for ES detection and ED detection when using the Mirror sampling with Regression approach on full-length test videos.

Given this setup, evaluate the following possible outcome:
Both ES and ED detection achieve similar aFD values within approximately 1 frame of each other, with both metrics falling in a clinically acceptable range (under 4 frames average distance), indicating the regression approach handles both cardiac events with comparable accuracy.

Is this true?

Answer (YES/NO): NO